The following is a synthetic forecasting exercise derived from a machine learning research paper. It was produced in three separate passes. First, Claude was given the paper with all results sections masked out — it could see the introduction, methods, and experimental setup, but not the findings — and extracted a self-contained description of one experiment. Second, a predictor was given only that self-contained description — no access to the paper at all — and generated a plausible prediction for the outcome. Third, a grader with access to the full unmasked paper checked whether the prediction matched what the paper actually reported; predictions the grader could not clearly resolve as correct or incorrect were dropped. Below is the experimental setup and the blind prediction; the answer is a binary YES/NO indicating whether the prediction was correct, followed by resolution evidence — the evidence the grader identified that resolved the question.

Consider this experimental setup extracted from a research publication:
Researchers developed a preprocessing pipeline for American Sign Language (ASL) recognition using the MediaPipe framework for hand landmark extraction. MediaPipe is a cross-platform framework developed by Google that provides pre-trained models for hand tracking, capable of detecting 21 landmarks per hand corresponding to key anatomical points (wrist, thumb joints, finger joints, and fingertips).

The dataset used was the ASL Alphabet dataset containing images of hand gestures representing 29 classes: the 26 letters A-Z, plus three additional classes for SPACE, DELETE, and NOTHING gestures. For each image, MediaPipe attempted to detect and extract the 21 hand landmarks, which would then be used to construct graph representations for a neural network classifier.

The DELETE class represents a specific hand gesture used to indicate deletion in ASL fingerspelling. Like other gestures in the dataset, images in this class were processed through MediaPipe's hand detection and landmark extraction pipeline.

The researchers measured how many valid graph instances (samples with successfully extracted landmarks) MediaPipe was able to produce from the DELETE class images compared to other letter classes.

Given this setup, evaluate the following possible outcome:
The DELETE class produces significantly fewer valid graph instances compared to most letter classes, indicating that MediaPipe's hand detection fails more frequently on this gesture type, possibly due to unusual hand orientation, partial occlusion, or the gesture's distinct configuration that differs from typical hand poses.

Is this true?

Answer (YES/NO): YES